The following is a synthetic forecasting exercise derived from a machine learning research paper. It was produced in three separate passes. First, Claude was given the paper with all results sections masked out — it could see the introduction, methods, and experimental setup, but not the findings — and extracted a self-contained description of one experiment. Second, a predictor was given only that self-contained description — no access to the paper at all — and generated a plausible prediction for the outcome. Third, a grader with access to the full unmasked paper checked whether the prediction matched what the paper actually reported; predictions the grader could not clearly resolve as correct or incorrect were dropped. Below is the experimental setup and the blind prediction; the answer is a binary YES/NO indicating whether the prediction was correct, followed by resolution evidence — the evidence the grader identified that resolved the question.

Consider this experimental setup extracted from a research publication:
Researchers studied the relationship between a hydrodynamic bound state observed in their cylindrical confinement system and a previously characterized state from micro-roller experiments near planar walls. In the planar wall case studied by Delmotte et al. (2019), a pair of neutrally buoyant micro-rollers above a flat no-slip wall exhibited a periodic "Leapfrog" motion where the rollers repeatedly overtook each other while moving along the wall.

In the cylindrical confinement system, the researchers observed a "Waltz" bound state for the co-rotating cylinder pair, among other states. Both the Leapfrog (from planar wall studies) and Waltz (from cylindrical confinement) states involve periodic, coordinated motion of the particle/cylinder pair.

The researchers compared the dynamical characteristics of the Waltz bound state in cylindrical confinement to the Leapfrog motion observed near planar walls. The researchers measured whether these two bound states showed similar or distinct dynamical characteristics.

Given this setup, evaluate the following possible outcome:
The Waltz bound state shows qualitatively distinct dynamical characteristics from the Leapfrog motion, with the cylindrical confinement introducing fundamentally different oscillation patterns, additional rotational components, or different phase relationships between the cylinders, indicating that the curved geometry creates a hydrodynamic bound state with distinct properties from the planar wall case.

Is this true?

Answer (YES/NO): NO